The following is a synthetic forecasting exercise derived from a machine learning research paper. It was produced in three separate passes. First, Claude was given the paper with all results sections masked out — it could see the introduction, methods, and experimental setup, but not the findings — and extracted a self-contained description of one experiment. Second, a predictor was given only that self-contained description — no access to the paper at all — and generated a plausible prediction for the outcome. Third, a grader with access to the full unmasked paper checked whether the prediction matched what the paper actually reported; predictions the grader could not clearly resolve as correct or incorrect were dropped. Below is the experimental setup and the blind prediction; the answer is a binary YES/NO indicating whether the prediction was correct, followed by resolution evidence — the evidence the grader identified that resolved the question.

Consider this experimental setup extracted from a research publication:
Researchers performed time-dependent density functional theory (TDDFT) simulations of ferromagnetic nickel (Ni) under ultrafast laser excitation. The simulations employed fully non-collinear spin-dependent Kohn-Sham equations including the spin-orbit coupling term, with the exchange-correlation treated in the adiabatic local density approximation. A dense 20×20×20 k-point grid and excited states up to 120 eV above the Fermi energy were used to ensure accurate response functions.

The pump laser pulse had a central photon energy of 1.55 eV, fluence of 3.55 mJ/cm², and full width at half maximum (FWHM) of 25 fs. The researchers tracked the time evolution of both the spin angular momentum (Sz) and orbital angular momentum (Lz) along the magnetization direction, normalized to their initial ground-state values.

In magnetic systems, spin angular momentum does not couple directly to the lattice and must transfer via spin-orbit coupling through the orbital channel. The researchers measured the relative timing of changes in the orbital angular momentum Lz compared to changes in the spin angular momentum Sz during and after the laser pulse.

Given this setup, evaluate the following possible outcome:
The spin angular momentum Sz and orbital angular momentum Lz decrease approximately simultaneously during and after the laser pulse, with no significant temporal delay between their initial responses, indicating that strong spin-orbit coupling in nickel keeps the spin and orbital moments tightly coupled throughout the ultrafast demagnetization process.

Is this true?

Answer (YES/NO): NO